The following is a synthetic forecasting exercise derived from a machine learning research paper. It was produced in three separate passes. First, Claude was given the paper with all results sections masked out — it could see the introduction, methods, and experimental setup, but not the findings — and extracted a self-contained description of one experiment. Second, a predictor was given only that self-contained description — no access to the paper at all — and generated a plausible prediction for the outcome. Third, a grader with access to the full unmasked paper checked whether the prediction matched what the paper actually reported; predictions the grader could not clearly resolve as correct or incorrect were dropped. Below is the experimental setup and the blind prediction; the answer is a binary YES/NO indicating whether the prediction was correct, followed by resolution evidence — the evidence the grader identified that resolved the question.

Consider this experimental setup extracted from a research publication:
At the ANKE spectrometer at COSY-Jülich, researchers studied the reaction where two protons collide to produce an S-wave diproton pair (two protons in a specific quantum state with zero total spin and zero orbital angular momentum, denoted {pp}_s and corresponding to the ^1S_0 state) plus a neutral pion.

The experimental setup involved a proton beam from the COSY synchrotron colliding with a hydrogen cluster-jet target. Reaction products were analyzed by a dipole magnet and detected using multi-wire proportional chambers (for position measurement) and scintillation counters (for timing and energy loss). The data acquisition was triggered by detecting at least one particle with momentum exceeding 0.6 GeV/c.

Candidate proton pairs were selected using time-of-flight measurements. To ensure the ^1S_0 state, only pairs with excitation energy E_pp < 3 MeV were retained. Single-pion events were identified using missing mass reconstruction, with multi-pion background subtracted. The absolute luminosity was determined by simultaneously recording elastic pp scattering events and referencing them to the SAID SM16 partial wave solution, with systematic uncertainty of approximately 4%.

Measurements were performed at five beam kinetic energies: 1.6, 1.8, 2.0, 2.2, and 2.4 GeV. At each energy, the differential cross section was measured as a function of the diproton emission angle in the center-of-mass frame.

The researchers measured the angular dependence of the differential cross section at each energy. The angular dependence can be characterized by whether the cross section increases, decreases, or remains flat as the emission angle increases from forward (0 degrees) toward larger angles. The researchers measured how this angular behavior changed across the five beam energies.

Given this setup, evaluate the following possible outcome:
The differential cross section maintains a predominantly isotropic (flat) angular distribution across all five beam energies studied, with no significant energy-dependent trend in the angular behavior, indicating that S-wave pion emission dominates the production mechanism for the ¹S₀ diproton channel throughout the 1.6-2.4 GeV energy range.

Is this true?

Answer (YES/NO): NO